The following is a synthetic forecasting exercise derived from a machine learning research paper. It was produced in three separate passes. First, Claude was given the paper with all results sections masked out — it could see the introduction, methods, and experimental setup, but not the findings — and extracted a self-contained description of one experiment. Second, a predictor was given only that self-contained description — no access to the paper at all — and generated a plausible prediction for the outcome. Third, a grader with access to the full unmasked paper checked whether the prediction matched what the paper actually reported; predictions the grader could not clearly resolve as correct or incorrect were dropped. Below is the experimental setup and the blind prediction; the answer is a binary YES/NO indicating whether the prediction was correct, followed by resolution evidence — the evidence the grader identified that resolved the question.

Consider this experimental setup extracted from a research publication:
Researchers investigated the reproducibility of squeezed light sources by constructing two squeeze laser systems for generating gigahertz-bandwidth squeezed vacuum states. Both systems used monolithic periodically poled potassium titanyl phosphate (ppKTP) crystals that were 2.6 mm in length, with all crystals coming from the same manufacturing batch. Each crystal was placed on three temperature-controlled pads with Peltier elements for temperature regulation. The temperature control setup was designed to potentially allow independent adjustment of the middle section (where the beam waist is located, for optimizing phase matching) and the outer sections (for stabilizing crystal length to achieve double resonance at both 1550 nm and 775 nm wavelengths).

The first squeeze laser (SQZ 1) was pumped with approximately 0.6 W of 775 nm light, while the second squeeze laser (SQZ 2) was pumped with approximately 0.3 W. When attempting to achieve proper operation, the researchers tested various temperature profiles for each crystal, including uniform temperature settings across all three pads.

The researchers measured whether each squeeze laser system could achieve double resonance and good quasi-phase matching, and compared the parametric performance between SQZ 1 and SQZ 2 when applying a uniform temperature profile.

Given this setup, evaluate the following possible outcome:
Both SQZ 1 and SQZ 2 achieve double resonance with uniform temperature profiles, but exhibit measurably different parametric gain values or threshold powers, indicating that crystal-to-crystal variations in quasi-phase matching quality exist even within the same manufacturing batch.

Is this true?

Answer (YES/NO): NO